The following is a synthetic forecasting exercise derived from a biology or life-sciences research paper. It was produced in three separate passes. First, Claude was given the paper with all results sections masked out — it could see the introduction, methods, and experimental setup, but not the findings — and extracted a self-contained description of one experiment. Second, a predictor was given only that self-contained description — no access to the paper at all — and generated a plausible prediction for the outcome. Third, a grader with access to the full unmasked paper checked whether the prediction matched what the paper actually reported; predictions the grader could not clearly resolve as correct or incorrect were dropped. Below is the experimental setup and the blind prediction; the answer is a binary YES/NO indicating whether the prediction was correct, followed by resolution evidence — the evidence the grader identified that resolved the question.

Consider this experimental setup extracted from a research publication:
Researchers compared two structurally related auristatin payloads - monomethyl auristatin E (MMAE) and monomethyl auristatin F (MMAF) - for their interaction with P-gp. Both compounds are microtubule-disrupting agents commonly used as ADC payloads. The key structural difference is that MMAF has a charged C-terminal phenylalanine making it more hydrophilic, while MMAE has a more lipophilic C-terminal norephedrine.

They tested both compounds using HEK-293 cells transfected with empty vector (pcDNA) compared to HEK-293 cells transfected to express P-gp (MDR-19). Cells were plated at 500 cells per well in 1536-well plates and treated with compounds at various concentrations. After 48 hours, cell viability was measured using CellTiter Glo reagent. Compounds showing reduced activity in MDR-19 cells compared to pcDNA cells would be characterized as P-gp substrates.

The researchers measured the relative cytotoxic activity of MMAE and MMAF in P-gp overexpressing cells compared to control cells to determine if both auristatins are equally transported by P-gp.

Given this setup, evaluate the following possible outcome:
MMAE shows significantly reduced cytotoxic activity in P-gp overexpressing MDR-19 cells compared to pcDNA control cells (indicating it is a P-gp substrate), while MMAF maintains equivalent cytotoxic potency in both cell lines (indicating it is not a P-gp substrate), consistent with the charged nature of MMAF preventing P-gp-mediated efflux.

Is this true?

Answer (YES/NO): YES